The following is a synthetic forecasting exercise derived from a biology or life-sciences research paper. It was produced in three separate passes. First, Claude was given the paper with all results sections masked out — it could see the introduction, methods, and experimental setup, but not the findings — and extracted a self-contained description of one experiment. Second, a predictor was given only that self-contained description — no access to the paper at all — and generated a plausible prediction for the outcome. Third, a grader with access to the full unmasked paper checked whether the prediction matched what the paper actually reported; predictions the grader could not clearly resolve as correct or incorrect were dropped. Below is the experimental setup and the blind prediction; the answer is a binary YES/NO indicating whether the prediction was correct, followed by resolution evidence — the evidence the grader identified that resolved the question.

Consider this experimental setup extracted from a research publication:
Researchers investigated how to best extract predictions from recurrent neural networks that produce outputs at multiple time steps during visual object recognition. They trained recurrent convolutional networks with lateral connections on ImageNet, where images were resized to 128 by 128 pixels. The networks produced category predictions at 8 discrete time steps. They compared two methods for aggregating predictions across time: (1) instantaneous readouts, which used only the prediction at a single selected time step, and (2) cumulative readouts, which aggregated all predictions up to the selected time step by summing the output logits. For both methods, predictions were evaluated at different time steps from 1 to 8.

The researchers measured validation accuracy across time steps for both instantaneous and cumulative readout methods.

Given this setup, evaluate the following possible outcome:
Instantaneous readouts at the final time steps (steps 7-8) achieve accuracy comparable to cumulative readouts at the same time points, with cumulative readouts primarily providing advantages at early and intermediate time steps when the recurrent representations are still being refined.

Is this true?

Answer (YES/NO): NO